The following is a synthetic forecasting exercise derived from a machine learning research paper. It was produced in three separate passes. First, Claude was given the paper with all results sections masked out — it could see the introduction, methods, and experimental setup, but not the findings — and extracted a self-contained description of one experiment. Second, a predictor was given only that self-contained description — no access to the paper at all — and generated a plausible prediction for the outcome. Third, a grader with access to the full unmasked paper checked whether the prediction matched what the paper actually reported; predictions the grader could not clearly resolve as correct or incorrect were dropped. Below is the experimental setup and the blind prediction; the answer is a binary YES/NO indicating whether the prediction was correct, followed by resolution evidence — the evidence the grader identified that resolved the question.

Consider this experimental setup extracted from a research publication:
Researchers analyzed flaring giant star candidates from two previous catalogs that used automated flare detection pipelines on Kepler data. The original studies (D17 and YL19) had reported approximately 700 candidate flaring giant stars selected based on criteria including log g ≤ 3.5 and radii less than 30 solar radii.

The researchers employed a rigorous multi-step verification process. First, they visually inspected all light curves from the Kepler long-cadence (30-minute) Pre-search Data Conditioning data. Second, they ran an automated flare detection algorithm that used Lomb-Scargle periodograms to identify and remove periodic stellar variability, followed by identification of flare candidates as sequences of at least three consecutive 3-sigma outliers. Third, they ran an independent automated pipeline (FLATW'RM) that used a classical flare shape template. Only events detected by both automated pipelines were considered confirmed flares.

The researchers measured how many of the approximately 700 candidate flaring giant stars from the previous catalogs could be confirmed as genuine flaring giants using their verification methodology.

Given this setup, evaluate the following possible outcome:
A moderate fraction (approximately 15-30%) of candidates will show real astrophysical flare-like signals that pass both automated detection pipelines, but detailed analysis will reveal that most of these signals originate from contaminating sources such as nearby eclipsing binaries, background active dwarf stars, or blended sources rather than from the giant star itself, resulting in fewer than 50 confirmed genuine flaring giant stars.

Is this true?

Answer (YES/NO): NO